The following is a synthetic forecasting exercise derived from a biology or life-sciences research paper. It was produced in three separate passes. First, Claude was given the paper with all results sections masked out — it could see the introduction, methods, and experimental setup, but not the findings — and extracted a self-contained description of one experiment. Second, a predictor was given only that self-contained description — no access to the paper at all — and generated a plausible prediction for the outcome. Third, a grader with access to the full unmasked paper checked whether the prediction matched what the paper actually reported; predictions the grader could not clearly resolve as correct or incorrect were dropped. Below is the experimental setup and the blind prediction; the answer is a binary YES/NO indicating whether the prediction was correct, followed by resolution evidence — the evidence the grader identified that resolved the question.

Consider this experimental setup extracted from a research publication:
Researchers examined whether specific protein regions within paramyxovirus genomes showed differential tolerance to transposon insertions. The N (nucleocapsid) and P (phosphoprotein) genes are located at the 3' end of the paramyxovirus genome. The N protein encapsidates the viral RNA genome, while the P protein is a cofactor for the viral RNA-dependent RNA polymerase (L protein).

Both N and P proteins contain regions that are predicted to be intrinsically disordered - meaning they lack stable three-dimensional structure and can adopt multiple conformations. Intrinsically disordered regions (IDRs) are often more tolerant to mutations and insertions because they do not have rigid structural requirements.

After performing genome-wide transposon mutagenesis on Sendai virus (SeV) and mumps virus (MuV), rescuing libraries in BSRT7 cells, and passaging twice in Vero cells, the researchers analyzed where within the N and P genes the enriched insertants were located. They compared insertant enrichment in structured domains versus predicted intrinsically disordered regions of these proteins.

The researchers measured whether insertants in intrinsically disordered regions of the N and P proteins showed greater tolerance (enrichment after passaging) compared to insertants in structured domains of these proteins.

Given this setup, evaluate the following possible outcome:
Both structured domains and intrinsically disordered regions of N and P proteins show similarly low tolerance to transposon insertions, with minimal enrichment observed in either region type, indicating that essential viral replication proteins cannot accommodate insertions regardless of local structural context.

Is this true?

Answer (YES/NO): NO